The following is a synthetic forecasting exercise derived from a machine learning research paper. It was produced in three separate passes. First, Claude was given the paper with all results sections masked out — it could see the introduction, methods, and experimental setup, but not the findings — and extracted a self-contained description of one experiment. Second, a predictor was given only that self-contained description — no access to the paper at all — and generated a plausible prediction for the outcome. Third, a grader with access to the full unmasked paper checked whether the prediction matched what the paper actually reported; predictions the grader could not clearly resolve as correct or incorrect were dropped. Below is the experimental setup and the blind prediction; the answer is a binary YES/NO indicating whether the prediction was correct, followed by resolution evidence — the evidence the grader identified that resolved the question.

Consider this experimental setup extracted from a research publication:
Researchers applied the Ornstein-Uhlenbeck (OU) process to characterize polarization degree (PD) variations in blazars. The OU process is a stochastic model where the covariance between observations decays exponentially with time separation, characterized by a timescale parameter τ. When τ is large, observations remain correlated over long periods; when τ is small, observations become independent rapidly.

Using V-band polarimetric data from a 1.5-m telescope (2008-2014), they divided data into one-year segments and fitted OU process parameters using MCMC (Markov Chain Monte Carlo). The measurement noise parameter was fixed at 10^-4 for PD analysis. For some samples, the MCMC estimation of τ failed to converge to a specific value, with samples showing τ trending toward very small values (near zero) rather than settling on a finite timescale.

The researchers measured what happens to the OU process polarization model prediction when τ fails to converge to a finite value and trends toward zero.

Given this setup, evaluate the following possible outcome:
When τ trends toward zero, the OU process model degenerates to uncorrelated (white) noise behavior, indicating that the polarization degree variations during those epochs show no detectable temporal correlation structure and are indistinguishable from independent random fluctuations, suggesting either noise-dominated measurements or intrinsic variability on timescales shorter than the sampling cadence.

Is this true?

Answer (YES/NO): YES